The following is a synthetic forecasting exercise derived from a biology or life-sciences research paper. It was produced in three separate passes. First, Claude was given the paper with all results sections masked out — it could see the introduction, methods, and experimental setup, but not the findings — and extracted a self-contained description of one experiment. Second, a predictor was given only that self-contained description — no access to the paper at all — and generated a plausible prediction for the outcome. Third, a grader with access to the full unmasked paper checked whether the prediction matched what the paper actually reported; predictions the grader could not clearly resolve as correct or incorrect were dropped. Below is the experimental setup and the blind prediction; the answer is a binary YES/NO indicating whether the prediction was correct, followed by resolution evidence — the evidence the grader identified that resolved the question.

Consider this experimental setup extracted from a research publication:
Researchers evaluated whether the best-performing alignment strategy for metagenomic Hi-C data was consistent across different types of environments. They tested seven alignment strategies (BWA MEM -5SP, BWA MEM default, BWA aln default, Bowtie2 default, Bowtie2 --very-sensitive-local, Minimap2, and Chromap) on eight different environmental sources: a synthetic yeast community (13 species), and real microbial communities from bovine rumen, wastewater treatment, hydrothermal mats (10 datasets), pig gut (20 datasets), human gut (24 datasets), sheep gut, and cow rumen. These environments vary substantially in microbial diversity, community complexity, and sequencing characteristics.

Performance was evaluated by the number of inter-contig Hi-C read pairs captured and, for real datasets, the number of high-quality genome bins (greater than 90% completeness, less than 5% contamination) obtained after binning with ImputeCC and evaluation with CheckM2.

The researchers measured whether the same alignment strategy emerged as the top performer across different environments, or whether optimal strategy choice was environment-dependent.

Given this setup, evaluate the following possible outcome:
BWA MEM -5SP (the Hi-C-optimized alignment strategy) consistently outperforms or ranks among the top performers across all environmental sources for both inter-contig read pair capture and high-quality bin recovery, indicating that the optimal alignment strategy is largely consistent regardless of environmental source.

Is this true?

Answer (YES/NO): YES